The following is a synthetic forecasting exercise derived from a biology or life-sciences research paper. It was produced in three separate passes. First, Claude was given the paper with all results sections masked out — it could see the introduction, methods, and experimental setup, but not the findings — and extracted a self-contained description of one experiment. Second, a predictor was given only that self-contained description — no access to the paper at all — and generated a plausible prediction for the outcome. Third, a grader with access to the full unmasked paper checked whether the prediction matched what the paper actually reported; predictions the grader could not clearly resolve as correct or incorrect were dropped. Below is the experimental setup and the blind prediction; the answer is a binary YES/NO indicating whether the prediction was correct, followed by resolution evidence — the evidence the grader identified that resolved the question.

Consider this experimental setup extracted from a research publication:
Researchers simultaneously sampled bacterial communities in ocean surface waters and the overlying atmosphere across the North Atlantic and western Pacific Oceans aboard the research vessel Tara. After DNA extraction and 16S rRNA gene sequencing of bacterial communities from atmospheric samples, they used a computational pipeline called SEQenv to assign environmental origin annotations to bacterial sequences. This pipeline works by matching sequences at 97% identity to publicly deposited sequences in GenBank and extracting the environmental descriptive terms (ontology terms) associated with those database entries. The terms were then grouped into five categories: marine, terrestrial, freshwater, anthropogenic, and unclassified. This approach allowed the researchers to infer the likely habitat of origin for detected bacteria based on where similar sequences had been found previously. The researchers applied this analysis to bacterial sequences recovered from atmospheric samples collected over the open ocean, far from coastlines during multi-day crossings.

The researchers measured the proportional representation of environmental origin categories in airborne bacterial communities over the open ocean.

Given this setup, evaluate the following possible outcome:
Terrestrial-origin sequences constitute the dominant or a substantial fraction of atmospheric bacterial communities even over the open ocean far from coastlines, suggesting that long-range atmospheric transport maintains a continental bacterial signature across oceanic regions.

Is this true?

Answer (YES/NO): YES